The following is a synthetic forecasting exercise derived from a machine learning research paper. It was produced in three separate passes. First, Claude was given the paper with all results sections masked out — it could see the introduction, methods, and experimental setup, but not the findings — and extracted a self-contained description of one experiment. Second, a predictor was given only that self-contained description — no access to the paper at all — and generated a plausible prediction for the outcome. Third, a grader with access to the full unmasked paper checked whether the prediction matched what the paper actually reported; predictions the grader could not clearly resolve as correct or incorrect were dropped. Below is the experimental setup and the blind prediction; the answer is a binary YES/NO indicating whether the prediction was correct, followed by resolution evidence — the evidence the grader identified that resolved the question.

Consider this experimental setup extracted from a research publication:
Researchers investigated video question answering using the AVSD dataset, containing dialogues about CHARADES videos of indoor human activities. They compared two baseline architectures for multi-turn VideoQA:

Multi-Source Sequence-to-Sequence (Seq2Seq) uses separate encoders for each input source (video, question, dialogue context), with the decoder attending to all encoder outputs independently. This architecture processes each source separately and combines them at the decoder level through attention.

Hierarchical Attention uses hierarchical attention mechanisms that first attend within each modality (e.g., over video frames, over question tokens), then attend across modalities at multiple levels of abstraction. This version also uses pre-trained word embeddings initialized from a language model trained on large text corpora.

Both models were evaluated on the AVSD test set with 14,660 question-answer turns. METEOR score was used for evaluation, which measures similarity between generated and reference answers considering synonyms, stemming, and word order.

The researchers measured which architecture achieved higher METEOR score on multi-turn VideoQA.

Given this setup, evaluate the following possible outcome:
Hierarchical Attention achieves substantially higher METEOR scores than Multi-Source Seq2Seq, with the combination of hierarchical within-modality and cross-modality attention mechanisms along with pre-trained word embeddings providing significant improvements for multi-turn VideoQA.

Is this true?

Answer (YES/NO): NO